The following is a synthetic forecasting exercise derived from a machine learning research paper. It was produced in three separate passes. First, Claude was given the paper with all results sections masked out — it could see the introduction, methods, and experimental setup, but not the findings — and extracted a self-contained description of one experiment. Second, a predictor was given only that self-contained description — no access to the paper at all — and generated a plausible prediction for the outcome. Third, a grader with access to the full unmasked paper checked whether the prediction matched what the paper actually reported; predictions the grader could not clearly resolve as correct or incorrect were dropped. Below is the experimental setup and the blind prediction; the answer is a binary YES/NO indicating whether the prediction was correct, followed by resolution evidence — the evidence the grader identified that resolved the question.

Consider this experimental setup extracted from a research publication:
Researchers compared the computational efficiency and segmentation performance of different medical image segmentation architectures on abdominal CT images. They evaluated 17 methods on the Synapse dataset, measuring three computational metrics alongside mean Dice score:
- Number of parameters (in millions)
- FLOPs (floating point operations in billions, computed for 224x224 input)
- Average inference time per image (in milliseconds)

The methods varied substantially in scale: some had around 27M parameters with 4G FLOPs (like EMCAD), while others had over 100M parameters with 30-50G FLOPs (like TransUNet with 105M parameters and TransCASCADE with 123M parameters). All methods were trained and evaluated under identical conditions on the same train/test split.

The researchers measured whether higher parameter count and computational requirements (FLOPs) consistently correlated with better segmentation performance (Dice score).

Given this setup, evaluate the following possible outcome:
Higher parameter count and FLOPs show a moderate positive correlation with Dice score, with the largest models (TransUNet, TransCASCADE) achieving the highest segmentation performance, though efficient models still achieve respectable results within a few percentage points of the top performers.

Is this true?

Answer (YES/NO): NO